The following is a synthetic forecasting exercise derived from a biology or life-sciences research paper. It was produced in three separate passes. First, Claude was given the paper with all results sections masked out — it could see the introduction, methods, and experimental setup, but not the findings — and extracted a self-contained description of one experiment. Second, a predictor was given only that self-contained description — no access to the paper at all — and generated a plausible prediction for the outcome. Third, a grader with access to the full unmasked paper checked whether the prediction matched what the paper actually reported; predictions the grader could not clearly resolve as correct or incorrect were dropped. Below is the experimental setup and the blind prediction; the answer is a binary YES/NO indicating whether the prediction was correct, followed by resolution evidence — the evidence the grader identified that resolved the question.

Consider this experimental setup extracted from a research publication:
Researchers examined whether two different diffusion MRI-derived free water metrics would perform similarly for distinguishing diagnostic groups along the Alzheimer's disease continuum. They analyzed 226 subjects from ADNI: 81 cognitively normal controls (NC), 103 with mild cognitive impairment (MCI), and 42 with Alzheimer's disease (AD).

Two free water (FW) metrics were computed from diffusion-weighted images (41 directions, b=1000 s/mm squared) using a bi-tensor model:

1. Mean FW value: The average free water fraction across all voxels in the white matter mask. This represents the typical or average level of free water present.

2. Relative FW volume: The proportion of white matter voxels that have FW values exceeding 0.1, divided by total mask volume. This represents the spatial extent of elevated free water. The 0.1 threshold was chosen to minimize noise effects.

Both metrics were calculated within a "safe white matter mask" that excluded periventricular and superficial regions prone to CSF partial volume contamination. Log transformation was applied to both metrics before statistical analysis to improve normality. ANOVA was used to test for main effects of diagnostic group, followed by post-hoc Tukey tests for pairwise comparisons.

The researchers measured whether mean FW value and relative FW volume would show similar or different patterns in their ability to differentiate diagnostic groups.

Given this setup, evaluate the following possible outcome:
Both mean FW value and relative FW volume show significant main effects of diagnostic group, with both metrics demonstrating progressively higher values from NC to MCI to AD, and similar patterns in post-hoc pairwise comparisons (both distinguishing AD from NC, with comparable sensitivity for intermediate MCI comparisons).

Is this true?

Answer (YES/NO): YES